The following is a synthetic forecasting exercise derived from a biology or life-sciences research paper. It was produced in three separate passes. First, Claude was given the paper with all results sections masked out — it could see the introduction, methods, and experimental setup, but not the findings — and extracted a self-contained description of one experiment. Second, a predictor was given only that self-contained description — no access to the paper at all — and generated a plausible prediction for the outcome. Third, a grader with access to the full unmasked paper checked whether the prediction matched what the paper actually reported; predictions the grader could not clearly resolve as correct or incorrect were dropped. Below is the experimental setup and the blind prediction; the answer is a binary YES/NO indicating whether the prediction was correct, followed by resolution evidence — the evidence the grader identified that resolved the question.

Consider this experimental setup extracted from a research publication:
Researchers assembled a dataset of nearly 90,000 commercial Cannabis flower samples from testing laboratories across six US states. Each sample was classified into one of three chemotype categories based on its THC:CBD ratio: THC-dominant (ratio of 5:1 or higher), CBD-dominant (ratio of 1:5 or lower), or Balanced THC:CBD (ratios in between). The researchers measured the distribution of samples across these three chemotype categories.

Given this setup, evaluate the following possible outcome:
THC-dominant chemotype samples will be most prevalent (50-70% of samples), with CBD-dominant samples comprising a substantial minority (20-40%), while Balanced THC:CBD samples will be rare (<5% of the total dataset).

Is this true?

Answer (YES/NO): NO